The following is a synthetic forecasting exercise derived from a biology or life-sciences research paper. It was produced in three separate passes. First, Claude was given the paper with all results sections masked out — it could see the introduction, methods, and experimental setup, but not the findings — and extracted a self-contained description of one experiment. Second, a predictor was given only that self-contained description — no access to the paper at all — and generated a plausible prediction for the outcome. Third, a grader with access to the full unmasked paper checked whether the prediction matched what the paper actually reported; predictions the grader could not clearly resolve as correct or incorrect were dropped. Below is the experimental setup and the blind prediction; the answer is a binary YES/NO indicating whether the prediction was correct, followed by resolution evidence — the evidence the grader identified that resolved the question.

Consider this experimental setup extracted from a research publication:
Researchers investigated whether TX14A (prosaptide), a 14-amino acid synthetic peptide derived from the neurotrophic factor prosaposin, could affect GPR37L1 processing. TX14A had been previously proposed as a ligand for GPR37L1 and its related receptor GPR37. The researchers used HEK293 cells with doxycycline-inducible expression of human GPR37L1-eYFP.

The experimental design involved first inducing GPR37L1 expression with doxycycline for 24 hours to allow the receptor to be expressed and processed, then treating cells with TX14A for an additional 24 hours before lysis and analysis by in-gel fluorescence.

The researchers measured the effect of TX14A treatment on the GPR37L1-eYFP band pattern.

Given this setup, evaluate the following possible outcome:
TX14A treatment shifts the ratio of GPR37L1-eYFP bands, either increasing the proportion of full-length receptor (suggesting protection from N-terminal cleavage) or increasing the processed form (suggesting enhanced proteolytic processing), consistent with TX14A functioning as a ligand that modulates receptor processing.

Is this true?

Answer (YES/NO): NO